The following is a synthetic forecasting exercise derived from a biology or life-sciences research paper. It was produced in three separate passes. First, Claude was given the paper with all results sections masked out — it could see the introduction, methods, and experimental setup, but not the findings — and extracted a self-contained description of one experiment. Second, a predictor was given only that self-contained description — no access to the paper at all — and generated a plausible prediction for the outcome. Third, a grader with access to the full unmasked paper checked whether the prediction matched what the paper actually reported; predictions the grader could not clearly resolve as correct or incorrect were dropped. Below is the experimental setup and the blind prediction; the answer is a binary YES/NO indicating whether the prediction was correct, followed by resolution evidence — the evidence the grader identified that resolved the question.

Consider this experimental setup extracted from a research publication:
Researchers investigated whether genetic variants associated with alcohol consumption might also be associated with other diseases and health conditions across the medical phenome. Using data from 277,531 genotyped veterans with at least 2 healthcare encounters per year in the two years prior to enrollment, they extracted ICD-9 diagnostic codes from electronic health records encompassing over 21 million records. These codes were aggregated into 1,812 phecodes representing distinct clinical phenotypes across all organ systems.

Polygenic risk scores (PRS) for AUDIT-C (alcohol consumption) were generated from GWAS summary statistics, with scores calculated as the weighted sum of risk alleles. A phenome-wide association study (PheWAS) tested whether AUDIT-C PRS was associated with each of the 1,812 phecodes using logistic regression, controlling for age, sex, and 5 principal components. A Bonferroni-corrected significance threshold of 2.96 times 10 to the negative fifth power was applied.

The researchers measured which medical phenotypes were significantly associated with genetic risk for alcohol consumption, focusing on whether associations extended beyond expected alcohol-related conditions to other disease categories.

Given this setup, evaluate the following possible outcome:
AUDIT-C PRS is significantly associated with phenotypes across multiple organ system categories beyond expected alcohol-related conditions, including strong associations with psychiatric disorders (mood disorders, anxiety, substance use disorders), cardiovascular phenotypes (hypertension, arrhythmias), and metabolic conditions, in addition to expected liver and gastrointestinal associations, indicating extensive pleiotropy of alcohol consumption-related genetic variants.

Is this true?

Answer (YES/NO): NO